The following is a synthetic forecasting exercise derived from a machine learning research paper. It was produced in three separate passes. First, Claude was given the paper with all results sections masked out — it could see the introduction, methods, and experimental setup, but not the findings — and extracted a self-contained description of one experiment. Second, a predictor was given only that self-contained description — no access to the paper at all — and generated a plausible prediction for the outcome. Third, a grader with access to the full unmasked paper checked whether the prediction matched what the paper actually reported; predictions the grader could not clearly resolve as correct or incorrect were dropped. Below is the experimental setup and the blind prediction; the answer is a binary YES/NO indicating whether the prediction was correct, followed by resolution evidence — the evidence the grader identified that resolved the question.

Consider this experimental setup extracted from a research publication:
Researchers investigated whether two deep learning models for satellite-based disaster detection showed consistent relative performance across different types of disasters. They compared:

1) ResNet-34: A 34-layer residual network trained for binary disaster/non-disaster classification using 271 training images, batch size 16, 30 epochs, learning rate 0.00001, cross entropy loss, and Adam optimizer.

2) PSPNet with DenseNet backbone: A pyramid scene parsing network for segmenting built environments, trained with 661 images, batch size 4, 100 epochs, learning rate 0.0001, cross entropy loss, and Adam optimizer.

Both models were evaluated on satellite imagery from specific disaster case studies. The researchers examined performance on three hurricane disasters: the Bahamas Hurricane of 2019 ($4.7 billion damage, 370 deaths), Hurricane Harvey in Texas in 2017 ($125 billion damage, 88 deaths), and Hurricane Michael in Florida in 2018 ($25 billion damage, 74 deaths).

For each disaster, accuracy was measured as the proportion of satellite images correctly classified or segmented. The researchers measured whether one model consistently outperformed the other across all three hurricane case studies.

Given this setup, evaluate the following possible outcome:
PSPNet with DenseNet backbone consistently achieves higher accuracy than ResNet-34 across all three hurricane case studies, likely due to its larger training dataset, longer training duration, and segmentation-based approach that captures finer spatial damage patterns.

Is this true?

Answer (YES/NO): NO